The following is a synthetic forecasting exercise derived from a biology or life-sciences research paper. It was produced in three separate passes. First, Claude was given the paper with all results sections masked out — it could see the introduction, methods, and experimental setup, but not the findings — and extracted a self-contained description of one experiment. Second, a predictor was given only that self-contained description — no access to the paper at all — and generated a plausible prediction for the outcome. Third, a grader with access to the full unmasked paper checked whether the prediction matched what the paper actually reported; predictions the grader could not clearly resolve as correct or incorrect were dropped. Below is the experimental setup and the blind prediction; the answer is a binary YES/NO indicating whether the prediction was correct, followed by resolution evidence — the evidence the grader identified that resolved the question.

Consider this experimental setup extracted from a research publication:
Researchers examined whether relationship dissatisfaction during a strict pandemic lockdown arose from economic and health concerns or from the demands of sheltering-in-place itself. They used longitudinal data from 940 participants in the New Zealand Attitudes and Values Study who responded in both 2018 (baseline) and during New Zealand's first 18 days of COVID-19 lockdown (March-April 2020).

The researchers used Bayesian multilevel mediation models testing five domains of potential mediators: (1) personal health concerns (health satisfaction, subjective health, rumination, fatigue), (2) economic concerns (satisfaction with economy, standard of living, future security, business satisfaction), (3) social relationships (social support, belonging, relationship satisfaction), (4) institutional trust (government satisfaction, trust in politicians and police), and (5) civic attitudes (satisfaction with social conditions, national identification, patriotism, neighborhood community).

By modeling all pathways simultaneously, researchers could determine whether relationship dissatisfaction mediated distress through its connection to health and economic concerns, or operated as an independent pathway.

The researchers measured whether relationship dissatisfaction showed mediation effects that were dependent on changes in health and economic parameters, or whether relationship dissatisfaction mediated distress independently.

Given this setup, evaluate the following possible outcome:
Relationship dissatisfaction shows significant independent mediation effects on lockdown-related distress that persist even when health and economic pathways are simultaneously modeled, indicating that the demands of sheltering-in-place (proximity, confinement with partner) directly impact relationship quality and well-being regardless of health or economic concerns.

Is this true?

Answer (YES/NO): YES